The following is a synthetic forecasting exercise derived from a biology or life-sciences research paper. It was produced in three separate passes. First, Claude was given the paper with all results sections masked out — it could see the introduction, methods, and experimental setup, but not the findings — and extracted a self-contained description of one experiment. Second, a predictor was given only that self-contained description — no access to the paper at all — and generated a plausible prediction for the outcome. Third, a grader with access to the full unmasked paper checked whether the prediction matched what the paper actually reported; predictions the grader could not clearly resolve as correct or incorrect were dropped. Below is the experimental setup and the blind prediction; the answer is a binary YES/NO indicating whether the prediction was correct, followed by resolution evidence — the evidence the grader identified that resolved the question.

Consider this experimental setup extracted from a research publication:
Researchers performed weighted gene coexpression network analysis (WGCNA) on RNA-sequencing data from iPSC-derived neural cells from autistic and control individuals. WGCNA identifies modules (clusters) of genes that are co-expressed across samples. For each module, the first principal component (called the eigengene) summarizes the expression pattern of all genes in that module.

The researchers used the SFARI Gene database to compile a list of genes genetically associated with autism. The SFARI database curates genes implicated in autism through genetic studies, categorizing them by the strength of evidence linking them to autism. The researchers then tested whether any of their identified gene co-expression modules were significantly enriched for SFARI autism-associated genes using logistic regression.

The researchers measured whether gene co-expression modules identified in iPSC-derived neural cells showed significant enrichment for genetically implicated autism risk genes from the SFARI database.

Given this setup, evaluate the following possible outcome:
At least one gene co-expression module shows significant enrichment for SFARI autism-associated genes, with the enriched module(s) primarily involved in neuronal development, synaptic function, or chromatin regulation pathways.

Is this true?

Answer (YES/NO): NO